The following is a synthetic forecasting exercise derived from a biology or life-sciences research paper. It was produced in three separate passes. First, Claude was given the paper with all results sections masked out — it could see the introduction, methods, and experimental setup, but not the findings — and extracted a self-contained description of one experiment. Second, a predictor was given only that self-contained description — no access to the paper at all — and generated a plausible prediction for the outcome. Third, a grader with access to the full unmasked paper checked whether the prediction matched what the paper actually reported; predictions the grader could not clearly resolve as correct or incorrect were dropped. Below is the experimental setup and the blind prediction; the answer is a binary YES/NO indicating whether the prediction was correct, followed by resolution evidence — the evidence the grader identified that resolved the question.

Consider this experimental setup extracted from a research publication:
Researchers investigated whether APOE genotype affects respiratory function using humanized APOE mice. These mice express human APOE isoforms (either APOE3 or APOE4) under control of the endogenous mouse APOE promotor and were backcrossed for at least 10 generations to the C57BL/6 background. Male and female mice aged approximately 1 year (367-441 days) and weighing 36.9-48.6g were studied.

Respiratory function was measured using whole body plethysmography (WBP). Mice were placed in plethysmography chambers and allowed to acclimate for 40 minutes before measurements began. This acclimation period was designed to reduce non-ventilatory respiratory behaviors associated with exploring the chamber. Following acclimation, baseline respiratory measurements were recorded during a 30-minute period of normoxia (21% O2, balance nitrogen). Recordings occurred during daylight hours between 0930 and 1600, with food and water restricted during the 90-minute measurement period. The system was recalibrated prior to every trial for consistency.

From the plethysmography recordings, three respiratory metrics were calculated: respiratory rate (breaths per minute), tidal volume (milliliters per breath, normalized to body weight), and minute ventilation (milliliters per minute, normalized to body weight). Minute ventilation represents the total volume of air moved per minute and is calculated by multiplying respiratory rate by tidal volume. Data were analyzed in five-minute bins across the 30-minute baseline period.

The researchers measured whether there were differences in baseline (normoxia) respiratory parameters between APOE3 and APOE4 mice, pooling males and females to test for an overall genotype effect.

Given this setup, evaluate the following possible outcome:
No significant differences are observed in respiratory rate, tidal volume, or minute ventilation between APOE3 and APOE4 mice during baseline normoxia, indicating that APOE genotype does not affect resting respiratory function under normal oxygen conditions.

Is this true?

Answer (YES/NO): NO